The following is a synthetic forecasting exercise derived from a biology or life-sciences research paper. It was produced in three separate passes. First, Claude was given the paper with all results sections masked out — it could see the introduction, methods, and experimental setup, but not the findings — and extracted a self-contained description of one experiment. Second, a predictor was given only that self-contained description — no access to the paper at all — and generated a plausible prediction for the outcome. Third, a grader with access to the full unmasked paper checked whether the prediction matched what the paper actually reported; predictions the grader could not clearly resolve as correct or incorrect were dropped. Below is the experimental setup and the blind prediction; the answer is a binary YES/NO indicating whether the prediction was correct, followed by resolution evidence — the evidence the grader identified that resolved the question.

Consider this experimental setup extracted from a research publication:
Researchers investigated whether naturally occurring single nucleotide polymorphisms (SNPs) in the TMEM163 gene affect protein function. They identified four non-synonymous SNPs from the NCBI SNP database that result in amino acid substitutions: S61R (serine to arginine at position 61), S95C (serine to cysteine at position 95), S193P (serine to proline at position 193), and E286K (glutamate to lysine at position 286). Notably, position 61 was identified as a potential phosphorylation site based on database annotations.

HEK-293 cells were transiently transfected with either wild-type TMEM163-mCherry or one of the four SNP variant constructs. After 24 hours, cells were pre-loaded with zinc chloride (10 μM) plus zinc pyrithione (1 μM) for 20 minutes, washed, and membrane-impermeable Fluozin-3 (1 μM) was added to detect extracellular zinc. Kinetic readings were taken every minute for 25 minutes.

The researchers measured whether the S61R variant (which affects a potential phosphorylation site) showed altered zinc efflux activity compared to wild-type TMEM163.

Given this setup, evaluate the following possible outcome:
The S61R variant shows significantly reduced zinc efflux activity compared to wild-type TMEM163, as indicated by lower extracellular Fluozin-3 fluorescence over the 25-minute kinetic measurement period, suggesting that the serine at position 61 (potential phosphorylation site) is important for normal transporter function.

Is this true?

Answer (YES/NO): YES